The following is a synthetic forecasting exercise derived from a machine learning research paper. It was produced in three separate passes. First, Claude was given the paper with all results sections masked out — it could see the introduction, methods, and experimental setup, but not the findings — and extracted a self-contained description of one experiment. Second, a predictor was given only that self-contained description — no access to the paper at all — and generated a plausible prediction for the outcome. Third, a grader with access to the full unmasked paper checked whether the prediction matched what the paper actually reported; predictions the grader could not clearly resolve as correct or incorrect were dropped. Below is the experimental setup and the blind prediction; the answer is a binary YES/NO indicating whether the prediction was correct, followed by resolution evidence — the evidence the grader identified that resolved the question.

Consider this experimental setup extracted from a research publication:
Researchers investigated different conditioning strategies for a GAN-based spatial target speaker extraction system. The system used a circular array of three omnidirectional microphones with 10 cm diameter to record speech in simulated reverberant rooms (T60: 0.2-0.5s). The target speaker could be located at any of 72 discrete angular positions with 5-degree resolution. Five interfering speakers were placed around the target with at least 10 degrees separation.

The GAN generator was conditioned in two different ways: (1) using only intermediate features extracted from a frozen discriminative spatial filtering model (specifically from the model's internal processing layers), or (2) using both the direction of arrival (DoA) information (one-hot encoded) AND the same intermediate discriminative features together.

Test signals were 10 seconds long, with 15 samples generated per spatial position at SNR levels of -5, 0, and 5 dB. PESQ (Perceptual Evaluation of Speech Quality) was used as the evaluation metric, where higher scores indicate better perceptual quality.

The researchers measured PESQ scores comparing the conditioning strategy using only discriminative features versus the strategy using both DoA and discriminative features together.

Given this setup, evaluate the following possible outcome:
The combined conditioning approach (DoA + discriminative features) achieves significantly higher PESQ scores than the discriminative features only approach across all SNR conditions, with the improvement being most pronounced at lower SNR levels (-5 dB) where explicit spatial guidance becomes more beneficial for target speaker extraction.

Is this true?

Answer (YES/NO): NO